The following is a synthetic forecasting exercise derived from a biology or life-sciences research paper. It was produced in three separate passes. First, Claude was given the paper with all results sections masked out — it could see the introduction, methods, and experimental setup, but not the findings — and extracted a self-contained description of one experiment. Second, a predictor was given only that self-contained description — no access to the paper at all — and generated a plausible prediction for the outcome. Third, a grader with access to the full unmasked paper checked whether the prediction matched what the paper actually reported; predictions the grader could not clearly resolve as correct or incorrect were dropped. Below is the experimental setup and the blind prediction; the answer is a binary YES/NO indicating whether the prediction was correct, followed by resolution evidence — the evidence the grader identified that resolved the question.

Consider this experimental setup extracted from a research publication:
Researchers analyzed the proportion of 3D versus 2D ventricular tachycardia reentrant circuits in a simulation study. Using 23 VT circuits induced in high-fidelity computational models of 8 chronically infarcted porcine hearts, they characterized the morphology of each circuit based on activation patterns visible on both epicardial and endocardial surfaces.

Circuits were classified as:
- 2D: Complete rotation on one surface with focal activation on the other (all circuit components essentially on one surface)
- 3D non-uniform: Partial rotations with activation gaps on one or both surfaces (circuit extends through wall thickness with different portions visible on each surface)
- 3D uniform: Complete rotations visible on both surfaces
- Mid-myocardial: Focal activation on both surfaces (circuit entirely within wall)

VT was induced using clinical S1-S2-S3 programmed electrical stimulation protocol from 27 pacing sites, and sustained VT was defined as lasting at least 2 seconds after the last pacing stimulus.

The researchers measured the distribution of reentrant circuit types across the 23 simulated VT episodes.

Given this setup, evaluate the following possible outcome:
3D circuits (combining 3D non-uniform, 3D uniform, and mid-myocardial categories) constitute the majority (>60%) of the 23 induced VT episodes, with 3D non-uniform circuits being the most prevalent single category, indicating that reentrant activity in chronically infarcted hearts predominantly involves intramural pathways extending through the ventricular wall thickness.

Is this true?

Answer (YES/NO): YES